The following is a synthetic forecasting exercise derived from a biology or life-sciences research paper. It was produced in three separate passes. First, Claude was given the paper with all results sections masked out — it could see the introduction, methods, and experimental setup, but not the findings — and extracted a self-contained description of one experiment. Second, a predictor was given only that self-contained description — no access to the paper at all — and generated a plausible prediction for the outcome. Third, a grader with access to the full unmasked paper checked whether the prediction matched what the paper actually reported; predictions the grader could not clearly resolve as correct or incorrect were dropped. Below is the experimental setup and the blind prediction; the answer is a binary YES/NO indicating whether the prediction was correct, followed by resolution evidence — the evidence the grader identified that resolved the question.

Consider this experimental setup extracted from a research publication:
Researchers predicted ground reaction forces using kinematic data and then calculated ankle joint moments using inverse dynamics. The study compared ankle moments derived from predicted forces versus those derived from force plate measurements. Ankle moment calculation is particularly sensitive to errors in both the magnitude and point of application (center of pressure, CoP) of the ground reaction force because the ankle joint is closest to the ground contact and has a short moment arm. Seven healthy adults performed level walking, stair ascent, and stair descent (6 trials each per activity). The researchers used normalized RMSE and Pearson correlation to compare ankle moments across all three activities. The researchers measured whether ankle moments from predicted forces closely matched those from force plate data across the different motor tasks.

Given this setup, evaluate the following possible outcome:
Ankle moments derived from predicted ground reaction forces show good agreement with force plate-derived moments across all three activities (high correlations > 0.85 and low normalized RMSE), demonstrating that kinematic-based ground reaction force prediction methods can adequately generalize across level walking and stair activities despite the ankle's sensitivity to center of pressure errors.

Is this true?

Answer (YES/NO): YES